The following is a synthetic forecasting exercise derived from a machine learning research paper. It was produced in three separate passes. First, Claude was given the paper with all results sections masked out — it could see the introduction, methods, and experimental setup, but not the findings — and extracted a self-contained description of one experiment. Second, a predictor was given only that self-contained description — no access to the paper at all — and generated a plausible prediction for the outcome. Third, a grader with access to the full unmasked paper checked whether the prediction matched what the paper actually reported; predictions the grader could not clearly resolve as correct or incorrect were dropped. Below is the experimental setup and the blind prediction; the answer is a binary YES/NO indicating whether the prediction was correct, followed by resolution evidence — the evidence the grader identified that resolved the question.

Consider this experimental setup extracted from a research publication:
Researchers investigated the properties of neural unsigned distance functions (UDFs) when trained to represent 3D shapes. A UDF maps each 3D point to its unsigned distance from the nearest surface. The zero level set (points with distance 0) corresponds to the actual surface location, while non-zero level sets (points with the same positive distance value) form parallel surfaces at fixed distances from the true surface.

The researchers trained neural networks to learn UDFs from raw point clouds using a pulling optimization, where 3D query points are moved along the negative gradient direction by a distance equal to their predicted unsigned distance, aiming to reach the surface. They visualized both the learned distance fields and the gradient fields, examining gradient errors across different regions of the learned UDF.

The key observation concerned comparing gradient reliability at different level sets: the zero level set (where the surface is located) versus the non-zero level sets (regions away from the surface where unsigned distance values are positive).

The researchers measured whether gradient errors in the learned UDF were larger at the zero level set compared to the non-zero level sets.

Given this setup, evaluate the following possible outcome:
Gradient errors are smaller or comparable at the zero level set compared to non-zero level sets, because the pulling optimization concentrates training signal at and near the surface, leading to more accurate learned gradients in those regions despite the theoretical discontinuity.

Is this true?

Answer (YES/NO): NO